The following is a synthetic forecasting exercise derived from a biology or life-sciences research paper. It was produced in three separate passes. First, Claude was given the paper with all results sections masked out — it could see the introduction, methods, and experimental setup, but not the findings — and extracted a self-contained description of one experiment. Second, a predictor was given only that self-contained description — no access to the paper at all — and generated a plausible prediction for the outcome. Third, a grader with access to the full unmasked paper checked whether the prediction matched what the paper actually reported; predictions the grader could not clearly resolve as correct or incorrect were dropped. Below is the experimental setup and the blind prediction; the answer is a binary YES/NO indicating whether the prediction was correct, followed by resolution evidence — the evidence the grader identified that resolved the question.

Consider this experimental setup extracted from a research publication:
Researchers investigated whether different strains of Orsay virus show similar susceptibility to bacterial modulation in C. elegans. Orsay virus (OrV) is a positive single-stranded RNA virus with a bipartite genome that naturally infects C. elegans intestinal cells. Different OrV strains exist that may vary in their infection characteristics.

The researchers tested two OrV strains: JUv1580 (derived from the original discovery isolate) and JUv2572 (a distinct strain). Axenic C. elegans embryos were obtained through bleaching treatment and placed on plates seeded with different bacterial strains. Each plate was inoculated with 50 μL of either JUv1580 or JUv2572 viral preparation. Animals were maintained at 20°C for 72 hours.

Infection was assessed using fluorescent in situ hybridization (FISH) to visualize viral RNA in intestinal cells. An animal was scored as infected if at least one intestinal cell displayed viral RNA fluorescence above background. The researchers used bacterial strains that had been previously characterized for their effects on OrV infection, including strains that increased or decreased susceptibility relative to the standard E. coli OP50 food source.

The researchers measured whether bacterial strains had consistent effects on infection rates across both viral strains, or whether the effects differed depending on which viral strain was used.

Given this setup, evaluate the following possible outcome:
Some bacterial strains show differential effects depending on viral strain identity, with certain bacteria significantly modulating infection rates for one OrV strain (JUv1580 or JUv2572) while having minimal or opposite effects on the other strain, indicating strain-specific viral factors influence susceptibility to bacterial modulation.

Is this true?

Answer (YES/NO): NO